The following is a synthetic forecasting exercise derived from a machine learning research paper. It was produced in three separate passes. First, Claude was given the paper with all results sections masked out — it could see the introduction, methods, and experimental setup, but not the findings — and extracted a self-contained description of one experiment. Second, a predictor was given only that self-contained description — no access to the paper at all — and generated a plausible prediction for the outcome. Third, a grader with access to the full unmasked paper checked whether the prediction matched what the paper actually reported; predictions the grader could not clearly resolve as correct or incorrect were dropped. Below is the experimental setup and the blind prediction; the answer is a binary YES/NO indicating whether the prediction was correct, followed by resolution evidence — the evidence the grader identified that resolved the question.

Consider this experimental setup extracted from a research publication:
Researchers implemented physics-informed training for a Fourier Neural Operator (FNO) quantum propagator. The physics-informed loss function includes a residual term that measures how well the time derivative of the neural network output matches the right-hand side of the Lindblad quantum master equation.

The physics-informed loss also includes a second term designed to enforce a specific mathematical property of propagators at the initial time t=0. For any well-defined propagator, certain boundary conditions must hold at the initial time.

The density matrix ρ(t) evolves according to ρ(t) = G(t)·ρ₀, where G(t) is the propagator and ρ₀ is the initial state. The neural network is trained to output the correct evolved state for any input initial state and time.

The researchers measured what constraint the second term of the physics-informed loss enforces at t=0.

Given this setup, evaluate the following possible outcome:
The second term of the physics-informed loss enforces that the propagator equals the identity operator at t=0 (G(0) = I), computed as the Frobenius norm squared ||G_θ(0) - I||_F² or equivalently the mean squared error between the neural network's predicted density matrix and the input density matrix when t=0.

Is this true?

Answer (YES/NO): NO